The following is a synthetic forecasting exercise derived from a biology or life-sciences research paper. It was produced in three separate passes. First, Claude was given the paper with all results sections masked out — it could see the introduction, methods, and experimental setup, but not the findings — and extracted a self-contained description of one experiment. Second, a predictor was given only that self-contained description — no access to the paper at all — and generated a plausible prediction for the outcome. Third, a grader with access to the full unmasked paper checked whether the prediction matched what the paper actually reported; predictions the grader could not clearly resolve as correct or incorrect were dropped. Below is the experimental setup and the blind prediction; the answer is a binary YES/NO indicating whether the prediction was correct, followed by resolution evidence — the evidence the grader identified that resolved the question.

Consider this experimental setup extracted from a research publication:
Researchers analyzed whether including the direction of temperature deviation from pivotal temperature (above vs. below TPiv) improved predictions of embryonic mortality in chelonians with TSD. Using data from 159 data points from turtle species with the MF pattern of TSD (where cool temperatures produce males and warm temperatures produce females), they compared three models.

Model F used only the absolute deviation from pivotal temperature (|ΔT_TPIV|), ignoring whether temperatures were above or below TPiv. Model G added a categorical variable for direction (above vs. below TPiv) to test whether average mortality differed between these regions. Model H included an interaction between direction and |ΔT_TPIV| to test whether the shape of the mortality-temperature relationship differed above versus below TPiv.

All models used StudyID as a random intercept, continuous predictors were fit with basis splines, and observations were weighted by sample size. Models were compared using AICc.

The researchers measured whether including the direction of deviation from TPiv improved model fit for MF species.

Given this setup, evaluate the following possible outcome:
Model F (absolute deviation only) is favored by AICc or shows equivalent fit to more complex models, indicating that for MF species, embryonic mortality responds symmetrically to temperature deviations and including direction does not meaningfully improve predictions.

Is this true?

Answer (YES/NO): NO